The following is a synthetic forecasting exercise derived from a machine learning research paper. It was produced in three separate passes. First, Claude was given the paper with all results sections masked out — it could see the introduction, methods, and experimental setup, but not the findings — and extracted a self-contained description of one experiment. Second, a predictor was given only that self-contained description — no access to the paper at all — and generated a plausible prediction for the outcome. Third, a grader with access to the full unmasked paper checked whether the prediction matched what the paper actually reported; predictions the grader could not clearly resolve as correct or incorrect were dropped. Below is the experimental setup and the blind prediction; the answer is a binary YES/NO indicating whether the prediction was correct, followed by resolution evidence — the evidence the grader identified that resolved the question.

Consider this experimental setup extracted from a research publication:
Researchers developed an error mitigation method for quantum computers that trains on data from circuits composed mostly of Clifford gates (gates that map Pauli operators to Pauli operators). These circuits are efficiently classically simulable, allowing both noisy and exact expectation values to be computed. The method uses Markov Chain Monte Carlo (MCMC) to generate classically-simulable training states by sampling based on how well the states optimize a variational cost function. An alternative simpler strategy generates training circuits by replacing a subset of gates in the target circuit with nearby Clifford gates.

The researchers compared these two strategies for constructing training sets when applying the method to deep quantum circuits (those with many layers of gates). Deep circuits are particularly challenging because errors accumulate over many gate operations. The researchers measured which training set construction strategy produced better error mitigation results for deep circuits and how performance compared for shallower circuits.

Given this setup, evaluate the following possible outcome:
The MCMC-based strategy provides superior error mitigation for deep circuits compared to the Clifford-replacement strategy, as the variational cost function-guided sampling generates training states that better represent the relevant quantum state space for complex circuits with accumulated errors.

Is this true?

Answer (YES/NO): YES